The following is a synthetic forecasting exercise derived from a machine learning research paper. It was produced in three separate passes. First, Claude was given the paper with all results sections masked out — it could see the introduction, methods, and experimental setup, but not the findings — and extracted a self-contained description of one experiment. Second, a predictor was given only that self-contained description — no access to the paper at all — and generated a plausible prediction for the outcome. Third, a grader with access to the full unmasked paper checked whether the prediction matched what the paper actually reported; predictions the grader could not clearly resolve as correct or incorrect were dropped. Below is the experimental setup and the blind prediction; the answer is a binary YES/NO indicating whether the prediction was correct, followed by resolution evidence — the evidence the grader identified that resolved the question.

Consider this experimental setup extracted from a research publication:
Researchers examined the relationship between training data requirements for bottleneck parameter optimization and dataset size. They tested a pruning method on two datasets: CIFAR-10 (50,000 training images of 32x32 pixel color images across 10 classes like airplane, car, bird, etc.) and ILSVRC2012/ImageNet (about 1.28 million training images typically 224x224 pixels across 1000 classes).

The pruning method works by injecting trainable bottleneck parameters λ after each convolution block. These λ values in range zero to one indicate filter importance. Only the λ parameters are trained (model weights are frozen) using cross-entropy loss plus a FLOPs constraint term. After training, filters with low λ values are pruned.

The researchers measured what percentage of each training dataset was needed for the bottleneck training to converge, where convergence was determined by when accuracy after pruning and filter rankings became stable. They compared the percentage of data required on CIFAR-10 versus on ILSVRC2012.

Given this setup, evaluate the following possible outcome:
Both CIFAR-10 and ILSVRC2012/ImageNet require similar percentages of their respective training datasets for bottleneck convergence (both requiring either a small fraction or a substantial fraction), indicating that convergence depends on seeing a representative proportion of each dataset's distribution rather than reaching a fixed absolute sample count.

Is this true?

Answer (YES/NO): NO